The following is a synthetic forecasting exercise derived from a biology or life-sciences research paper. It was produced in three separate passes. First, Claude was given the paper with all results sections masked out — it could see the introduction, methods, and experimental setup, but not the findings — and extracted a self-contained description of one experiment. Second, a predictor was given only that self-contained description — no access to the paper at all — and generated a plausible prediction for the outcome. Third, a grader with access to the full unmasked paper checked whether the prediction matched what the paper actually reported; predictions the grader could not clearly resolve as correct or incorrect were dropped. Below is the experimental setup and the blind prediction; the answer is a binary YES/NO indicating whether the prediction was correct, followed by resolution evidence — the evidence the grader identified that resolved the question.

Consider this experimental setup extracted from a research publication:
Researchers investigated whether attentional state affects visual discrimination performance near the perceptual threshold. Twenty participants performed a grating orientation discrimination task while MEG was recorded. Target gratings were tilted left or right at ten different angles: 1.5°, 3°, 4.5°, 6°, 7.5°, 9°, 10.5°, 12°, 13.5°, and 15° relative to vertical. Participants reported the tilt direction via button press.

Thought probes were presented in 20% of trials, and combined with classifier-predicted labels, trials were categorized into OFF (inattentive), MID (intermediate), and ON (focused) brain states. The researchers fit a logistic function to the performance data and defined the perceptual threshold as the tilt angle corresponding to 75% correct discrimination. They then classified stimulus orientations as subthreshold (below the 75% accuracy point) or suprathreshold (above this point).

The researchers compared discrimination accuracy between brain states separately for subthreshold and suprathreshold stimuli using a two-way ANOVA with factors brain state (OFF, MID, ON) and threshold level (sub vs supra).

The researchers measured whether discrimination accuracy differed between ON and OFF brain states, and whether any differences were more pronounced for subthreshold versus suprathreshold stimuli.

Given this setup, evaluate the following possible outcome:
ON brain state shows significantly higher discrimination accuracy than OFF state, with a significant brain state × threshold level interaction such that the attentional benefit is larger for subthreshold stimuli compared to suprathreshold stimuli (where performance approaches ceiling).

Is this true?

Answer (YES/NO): NO